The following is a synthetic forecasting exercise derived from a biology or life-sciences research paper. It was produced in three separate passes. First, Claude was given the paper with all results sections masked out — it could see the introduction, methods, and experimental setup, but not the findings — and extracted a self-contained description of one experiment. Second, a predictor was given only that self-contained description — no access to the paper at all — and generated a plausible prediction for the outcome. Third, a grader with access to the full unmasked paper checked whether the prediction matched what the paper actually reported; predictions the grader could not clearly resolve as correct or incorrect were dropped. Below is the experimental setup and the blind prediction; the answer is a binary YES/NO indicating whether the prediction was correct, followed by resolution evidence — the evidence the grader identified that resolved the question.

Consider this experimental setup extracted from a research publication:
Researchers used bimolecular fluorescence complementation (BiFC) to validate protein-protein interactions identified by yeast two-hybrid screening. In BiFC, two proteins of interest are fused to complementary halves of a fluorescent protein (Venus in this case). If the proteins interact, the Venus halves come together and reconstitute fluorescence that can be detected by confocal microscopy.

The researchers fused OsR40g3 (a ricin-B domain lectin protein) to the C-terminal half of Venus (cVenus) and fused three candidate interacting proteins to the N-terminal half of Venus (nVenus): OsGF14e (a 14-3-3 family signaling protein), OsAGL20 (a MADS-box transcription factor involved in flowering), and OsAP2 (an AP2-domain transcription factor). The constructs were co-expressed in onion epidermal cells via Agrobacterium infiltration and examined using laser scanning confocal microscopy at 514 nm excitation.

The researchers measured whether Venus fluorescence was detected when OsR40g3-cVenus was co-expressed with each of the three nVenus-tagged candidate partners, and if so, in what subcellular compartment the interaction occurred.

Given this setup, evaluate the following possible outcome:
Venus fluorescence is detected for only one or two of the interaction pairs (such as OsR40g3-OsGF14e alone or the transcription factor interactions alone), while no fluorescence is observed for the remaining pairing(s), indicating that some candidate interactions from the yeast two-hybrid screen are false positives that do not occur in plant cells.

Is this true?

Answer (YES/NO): YES